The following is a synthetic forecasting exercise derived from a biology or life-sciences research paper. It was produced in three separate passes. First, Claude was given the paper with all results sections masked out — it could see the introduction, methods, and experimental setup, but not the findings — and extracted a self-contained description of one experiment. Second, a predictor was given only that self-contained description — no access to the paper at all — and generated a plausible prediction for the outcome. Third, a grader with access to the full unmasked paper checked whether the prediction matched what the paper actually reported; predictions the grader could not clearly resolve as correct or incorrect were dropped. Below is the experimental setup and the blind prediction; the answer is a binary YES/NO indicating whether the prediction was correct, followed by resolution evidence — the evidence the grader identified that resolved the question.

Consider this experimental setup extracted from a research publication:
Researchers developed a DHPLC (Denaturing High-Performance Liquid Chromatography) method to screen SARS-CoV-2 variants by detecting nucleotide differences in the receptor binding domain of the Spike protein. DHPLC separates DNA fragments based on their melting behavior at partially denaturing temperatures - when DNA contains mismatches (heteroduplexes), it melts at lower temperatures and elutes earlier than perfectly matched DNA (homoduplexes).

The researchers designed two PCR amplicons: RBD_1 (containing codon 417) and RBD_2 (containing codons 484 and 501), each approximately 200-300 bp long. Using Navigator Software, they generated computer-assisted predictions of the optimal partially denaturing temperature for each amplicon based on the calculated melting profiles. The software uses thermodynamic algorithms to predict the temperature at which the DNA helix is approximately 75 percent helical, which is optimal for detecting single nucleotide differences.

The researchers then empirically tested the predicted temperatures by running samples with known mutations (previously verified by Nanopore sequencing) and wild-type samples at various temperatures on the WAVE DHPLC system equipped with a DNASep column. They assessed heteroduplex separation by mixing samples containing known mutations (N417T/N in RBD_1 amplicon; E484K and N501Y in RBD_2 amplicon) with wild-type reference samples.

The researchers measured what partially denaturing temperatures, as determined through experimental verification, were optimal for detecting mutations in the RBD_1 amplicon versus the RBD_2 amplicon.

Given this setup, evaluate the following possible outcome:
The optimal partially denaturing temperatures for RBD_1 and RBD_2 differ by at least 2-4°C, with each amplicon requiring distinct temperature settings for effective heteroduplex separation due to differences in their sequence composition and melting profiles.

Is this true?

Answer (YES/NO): NO